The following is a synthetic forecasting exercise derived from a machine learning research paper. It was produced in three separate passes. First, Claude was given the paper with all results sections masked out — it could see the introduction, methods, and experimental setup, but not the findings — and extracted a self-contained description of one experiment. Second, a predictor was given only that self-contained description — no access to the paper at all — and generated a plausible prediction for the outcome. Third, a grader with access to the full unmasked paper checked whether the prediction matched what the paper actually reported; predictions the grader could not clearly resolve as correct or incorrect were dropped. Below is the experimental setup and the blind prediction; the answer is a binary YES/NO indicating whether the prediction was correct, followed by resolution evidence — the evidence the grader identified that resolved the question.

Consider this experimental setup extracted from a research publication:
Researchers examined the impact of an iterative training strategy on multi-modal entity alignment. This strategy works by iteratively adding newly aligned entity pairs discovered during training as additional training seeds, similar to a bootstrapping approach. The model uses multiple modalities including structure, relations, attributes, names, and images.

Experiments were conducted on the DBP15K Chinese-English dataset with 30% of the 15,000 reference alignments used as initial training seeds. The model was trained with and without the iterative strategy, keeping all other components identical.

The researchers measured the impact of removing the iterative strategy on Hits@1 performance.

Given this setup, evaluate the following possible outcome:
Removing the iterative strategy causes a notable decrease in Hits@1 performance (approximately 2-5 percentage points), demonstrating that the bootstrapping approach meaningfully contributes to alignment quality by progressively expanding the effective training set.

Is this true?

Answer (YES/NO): YES